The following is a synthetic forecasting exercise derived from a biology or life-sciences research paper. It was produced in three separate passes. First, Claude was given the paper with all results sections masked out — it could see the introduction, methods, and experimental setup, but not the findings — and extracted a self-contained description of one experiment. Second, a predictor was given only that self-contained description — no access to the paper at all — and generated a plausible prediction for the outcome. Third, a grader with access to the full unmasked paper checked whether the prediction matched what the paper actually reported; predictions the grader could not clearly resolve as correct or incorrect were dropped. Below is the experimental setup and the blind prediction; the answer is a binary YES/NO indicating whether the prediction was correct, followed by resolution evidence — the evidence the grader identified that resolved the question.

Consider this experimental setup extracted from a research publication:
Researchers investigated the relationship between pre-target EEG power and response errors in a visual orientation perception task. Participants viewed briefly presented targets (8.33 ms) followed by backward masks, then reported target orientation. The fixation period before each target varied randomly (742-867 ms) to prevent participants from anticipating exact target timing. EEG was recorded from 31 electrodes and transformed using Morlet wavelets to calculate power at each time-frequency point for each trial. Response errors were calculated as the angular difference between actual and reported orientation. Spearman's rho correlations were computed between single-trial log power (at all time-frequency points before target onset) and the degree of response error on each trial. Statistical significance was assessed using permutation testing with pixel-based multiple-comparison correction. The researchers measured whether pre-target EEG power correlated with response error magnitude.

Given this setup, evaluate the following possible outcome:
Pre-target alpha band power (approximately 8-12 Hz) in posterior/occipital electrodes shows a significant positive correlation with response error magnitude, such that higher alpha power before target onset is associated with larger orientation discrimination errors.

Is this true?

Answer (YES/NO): NO